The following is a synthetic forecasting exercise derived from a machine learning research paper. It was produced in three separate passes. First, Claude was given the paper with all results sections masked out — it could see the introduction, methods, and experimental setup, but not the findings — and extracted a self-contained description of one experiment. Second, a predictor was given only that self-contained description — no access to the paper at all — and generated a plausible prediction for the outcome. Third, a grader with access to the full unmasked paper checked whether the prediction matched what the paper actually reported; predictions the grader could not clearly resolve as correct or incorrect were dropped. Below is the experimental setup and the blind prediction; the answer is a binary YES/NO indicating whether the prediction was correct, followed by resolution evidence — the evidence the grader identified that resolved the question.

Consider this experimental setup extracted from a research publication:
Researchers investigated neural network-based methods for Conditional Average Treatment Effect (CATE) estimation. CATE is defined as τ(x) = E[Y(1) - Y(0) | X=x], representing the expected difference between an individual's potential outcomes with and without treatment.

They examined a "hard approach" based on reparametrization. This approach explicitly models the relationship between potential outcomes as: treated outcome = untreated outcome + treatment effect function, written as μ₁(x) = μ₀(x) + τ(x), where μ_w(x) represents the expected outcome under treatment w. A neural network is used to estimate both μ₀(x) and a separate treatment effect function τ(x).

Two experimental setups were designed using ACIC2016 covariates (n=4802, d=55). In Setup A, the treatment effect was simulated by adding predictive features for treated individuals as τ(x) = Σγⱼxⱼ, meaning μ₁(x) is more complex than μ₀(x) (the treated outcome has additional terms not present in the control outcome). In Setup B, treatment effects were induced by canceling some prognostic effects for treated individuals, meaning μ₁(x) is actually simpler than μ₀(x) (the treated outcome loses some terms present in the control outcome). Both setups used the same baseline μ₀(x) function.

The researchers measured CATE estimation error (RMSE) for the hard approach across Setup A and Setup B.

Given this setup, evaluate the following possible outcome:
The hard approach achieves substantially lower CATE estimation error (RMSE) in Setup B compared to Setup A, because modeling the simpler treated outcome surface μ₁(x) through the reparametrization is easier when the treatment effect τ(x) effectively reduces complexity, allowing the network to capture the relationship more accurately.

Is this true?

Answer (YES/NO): NO